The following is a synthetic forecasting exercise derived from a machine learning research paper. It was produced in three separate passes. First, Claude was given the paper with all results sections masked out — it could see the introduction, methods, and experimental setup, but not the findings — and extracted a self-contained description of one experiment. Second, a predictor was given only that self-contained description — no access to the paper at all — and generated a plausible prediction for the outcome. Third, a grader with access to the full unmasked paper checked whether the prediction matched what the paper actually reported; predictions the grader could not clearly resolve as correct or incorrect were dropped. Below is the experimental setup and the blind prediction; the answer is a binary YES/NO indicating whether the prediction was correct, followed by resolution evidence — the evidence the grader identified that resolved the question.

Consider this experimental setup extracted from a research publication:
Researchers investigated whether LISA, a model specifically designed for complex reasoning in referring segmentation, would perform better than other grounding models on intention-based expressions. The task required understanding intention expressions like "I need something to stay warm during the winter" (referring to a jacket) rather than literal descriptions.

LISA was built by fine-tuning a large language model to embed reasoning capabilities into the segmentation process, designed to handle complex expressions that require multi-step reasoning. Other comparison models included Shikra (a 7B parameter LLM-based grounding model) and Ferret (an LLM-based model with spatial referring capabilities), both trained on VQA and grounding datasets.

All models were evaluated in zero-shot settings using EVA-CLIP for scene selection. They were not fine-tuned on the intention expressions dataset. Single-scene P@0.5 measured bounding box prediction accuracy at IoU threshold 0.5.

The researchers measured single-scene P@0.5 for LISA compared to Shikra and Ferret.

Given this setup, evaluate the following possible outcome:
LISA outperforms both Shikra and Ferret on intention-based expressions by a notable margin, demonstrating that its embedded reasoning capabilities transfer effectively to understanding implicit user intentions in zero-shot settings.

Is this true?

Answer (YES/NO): NO